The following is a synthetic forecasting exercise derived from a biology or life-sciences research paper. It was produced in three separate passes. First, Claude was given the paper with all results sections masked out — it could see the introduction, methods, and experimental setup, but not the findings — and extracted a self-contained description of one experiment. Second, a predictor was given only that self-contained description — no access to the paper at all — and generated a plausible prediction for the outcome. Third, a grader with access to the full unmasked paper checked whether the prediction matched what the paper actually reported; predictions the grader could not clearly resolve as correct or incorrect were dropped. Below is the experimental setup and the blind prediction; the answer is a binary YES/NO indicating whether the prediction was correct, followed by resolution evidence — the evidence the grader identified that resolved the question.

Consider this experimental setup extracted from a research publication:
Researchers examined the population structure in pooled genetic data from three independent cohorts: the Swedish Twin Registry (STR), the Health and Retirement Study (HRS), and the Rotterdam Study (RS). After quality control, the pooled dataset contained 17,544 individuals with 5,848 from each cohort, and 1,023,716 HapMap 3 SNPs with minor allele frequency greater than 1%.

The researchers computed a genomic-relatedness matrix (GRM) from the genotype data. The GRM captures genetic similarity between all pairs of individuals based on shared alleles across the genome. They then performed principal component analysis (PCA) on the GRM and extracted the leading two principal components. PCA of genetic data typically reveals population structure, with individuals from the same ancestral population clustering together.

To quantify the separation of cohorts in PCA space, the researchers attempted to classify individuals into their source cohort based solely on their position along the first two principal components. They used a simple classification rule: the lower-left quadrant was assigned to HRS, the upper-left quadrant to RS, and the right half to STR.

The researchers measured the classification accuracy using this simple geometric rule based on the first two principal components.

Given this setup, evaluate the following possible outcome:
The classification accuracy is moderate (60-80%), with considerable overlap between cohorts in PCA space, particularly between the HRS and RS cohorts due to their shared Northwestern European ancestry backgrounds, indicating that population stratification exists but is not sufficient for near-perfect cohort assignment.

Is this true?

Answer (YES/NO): NO